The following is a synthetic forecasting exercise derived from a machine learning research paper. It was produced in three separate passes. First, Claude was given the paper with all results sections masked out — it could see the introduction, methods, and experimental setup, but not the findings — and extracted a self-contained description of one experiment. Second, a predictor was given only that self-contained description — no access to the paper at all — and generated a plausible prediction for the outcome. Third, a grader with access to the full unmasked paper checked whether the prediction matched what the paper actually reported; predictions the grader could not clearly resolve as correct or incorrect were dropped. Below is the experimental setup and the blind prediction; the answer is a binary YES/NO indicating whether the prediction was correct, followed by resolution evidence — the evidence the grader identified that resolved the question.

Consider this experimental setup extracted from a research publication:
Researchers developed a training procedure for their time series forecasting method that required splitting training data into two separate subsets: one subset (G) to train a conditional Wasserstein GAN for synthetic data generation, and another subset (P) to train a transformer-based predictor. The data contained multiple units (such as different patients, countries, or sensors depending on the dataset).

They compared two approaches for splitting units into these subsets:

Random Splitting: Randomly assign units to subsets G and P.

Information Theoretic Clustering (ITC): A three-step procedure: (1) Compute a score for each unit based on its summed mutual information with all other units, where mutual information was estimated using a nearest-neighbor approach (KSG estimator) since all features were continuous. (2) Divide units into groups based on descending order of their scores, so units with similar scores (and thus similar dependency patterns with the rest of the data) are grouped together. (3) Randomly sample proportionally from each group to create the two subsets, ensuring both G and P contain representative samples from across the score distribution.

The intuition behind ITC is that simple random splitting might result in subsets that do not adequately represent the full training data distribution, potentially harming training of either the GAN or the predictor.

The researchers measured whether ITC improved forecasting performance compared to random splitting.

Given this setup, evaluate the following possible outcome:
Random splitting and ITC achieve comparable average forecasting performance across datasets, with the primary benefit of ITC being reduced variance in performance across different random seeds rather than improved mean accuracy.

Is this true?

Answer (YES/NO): NO